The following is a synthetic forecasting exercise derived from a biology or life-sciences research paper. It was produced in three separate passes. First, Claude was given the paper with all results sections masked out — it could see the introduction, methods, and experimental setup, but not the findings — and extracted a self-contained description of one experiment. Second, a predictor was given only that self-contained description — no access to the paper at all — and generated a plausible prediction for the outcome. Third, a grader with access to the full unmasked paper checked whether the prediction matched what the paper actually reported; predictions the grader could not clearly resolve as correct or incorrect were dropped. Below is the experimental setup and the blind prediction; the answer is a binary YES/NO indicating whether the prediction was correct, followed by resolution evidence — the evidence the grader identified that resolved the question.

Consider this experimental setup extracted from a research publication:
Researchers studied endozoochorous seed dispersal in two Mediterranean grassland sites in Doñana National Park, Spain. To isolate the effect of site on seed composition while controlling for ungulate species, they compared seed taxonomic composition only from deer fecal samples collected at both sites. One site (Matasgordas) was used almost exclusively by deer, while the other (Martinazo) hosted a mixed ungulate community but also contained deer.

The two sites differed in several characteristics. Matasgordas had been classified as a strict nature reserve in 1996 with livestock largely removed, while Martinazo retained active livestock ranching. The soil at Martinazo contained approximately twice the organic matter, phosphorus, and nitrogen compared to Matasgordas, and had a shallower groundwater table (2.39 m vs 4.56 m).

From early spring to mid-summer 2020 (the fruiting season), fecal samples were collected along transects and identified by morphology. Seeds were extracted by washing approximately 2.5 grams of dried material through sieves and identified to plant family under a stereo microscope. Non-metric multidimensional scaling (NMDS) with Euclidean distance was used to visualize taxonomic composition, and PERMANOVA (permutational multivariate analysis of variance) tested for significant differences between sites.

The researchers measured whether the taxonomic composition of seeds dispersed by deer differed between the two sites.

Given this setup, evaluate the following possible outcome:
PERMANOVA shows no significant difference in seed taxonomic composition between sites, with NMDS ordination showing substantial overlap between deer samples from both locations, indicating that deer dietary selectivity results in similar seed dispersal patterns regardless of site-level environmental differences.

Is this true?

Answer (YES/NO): NO